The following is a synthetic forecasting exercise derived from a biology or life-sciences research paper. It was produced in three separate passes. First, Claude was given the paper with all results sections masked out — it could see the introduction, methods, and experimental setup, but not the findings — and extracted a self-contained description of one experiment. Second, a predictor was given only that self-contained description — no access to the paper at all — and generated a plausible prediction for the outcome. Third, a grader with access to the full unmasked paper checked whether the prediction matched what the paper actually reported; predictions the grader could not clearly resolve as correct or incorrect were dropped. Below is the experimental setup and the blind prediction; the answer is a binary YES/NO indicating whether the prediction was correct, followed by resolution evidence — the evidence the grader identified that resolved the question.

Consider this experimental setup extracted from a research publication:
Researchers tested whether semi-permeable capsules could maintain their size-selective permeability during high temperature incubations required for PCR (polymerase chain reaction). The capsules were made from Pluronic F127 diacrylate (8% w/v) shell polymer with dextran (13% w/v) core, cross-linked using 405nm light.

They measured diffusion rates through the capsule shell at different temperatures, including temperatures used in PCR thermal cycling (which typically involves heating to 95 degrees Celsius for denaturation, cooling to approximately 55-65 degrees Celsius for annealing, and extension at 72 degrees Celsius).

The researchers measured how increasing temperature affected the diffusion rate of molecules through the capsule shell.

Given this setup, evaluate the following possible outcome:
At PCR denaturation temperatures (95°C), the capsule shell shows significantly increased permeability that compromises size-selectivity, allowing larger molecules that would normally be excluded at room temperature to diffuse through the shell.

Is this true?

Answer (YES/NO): NO